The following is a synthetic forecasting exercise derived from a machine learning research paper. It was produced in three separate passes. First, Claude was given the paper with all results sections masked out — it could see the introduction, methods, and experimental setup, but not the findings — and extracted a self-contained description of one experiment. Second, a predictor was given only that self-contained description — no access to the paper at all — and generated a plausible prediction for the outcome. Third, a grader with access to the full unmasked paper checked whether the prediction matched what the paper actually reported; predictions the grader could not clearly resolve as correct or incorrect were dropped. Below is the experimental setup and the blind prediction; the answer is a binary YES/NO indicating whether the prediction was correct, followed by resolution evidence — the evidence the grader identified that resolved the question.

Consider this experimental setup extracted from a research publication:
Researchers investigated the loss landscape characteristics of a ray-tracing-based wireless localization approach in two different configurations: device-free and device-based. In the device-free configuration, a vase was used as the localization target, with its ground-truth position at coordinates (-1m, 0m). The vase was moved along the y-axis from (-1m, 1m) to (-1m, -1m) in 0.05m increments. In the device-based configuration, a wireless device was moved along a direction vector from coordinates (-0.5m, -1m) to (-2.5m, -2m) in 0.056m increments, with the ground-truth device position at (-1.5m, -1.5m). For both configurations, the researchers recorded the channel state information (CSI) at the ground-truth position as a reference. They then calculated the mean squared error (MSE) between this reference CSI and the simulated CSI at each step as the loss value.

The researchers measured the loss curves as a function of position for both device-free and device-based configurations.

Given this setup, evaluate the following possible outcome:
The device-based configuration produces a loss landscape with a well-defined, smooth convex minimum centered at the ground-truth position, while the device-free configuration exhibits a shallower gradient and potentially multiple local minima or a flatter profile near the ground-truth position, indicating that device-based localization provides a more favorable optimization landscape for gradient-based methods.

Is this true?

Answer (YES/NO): NO